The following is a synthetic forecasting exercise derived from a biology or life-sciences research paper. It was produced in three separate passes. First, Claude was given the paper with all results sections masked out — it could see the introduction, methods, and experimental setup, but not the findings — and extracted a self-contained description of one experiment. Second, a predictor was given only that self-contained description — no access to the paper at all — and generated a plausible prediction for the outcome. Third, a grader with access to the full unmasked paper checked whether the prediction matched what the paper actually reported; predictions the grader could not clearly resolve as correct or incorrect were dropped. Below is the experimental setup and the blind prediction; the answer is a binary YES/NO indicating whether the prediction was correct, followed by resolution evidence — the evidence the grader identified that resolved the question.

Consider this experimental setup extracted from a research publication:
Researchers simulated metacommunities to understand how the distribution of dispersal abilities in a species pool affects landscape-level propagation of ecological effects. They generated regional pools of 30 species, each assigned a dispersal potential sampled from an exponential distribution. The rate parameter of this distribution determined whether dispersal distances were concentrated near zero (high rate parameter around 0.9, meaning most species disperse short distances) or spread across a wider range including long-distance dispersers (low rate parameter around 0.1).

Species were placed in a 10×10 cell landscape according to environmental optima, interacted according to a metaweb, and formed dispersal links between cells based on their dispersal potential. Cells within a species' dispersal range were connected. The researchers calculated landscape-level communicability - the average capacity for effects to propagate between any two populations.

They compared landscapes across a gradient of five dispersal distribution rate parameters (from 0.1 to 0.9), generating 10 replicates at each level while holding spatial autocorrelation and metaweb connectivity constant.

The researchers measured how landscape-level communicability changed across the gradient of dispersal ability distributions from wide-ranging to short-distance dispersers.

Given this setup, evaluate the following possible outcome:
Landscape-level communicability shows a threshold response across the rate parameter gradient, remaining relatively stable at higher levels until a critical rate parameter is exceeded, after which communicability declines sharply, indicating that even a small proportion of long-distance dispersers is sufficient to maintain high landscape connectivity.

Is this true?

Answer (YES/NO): NO